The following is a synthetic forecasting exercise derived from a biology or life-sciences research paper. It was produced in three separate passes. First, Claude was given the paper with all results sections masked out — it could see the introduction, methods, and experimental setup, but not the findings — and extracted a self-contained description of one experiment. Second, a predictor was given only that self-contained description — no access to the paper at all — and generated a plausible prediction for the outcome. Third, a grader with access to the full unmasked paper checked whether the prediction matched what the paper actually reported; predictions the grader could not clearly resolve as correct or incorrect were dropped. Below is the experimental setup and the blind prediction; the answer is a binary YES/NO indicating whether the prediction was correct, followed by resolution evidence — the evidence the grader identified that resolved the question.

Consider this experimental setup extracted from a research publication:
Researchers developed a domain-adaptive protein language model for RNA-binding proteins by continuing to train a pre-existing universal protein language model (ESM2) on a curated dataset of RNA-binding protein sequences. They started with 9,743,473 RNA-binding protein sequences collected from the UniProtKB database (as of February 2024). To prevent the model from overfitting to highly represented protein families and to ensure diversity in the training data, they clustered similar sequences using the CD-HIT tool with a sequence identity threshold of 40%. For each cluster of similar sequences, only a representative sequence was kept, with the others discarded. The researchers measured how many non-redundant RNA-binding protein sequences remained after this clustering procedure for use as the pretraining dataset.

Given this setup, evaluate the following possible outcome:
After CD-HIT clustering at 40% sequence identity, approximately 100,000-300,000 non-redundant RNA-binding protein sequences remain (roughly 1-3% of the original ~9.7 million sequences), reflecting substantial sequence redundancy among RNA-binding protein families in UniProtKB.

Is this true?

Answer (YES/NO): NO